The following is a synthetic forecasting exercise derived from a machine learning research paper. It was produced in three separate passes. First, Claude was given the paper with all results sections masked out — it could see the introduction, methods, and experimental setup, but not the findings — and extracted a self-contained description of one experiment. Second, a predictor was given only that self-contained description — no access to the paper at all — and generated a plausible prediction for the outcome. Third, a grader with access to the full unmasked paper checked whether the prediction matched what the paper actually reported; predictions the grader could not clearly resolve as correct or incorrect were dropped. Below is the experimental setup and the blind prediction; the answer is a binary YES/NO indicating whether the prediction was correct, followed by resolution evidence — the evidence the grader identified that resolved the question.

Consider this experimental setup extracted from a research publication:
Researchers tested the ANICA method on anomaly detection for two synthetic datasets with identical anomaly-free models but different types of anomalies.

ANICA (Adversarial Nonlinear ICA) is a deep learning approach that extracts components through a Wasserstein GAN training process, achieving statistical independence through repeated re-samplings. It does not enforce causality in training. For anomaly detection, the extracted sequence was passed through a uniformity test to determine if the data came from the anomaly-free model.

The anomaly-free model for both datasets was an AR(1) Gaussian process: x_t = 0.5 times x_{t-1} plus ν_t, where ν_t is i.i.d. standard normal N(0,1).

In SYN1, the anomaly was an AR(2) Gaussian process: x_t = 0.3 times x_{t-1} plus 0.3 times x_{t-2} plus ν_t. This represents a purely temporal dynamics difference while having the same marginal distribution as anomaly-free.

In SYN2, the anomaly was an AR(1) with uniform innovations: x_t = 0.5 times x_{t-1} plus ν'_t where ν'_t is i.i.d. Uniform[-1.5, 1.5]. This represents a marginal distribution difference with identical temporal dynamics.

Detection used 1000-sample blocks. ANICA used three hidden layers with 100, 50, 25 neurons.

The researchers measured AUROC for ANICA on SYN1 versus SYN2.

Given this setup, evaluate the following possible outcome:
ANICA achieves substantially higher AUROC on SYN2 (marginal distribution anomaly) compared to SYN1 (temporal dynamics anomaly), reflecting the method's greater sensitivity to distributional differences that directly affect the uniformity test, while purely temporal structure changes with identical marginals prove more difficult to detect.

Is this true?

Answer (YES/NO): NO